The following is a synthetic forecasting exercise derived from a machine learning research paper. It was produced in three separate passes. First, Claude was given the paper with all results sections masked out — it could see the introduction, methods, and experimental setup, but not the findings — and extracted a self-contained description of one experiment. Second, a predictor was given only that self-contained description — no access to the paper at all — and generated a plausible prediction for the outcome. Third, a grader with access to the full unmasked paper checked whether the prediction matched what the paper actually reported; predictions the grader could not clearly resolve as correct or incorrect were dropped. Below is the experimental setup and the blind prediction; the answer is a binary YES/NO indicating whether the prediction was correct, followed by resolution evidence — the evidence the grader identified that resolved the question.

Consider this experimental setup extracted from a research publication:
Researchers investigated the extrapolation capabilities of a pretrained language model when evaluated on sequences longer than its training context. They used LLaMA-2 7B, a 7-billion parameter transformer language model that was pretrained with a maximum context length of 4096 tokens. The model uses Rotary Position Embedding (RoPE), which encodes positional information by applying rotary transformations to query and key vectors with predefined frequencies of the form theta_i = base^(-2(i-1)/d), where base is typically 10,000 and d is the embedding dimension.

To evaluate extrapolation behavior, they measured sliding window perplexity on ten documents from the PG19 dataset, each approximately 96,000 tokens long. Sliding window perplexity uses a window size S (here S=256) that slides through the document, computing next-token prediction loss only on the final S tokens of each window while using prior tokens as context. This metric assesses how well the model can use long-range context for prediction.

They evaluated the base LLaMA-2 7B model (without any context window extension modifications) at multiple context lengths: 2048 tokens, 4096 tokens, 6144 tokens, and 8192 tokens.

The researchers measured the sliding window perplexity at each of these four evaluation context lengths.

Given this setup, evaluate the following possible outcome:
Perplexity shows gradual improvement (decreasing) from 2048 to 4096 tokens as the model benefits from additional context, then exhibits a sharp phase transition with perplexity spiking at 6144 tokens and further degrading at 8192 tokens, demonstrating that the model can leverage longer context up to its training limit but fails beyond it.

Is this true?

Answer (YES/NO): YES